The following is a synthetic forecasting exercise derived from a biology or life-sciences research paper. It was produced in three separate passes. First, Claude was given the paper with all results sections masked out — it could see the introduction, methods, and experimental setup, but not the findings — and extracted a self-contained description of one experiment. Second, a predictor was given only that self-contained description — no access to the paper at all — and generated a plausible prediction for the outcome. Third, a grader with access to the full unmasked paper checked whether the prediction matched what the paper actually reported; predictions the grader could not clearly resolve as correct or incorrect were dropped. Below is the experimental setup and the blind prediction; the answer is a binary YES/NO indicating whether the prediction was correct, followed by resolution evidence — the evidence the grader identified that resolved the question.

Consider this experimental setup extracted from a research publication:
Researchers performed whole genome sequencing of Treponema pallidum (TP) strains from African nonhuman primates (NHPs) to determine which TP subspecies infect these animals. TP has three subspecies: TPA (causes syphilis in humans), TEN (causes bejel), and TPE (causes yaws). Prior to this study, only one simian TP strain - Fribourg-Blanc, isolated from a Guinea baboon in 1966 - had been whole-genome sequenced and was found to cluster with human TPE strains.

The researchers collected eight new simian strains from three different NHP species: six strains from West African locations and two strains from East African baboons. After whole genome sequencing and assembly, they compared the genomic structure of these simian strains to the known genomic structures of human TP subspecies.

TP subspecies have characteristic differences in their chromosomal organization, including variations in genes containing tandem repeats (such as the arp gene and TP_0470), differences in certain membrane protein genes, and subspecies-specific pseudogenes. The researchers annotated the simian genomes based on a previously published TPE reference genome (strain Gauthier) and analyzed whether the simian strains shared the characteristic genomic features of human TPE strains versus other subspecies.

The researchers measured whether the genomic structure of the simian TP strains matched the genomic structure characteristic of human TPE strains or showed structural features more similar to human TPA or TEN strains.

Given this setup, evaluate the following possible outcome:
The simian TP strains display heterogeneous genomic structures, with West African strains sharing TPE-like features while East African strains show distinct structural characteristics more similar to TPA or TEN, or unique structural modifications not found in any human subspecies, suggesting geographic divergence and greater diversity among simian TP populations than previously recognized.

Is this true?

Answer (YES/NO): NO